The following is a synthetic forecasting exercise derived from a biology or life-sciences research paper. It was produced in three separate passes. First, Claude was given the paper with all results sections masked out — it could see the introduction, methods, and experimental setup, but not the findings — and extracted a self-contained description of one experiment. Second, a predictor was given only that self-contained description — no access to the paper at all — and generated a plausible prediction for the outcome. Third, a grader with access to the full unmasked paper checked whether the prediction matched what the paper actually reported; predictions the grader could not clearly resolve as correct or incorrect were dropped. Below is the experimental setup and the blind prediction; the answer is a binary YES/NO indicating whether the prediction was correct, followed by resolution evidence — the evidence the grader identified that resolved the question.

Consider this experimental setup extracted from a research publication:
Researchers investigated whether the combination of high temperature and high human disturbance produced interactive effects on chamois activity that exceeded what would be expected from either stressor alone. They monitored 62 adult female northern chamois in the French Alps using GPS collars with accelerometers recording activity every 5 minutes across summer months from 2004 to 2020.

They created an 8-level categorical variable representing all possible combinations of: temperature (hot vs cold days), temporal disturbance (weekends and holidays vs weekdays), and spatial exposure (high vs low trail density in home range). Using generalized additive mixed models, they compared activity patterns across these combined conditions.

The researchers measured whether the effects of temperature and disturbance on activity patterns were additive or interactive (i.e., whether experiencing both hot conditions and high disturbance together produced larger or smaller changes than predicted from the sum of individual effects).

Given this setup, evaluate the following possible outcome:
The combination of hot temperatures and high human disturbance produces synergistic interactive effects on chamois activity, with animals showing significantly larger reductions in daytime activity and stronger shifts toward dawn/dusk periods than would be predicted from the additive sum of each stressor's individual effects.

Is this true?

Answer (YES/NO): NO